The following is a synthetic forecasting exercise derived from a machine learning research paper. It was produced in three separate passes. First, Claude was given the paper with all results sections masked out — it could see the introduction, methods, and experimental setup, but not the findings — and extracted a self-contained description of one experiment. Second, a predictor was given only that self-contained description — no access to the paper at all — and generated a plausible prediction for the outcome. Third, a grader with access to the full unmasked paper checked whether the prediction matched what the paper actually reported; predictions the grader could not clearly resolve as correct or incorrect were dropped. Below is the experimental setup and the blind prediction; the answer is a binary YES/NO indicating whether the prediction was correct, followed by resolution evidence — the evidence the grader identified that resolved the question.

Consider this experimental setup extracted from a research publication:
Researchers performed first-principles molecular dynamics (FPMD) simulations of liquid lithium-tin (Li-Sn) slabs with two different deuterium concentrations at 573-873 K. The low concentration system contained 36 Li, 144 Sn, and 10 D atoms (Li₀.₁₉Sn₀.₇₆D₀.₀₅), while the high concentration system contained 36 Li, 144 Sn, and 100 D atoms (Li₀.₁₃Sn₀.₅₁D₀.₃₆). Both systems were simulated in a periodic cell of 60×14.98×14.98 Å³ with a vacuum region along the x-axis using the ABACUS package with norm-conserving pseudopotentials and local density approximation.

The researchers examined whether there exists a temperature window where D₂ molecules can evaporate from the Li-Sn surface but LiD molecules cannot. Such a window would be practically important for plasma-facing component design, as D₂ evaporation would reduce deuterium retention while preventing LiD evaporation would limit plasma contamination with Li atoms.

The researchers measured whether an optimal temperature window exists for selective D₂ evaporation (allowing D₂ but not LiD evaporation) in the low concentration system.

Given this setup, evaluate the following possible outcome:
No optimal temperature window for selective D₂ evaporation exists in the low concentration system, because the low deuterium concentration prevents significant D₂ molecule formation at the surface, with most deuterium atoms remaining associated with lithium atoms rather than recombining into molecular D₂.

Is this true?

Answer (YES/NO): NO